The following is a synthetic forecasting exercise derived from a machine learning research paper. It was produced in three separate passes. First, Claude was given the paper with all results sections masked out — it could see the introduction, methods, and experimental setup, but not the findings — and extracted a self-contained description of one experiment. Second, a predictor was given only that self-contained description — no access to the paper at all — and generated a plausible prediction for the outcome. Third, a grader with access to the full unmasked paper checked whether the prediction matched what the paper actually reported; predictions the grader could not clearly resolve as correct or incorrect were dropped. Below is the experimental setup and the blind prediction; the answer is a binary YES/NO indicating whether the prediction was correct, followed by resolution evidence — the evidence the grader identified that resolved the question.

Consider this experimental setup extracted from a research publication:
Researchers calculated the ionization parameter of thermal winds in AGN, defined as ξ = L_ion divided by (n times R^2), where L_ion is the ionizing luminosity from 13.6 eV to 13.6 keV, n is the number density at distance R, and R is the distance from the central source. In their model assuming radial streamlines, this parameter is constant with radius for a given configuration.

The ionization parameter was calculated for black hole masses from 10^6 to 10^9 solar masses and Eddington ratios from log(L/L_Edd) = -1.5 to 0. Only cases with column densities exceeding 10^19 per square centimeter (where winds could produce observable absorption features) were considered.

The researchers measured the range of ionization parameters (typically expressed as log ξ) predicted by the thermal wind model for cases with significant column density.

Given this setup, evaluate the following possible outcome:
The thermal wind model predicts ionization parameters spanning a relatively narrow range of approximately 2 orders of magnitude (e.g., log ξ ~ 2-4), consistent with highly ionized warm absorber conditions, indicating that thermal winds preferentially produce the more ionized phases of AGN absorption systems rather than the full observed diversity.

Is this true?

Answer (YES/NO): NO